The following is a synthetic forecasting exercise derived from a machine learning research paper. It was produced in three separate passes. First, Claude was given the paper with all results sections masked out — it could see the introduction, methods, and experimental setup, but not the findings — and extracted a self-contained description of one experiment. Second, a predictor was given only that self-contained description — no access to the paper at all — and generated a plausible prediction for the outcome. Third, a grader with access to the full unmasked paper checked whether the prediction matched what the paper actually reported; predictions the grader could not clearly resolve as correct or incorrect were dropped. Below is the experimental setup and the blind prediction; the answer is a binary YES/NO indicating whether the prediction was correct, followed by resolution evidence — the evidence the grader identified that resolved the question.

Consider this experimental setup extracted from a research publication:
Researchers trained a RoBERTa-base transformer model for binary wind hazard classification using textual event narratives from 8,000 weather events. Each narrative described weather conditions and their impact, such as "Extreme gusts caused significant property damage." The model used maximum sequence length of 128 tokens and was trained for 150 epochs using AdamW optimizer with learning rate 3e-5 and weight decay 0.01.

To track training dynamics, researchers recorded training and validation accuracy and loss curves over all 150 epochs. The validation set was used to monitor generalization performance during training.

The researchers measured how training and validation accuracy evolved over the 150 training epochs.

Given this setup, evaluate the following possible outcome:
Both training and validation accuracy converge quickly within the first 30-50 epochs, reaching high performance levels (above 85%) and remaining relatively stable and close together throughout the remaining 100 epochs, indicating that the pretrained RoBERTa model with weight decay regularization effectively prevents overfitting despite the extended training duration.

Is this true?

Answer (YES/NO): NO